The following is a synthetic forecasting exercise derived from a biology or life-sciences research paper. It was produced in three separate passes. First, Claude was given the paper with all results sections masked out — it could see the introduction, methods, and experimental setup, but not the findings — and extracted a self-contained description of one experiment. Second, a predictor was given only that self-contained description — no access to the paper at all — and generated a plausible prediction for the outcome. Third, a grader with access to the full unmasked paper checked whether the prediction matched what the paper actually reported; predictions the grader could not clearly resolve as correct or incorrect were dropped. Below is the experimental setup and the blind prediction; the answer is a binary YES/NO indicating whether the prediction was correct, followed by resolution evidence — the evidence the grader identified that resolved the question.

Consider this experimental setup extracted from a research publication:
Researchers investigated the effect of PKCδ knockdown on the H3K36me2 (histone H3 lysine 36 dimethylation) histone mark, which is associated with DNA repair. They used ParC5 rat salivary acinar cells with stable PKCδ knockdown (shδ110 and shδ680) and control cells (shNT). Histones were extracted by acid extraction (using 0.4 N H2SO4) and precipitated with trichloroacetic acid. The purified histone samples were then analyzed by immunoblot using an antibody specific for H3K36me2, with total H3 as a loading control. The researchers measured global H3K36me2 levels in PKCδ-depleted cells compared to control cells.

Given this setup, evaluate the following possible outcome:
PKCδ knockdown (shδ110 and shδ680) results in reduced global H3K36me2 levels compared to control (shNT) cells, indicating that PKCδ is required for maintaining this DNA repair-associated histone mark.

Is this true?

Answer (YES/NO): NO